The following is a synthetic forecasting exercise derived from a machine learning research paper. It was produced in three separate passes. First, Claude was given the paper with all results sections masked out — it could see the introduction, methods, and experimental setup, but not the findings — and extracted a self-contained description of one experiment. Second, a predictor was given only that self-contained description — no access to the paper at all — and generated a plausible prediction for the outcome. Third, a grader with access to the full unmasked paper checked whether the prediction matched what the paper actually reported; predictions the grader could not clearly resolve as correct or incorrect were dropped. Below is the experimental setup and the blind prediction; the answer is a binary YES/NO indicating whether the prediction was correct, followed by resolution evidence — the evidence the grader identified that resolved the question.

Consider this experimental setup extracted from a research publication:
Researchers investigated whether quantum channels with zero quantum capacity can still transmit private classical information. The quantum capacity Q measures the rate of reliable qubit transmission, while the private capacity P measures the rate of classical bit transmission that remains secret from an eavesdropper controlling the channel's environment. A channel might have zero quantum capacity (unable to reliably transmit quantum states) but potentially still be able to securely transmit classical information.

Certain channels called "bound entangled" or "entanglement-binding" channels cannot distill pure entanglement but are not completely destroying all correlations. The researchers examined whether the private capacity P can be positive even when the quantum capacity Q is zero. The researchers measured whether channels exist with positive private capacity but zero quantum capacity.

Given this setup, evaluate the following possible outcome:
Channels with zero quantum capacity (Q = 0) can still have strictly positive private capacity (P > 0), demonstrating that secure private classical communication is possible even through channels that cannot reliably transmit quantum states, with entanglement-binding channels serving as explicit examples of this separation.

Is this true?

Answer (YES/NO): YES